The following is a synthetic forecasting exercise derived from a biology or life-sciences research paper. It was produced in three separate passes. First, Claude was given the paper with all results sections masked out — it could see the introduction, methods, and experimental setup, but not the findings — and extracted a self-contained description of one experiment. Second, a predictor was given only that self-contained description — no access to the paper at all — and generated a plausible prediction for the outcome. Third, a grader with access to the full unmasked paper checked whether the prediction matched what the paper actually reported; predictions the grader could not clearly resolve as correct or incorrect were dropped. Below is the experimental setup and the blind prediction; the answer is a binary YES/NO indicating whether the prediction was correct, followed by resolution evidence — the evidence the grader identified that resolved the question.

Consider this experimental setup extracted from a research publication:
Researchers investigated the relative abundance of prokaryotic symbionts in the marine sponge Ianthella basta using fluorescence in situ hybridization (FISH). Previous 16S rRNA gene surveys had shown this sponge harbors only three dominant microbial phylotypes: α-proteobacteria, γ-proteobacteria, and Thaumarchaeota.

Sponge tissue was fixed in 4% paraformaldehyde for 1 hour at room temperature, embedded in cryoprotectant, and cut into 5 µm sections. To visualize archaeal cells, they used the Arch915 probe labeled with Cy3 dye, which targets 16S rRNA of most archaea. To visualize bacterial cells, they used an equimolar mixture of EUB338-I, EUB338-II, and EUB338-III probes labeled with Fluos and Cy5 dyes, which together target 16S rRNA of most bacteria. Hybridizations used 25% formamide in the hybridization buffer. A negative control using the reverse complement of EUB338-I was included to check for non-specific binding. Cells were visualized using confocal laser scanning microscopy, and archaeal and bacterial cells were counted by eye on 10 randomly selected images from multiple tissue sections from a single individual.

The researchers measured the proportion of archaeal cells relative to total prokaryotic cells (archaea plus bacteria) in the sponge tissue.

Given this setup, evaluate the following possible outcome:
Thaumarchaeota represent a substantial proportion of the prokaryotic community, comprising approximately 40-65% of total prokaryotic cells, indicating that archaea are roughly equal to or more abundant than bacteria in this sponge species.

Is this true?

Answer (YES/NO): NO